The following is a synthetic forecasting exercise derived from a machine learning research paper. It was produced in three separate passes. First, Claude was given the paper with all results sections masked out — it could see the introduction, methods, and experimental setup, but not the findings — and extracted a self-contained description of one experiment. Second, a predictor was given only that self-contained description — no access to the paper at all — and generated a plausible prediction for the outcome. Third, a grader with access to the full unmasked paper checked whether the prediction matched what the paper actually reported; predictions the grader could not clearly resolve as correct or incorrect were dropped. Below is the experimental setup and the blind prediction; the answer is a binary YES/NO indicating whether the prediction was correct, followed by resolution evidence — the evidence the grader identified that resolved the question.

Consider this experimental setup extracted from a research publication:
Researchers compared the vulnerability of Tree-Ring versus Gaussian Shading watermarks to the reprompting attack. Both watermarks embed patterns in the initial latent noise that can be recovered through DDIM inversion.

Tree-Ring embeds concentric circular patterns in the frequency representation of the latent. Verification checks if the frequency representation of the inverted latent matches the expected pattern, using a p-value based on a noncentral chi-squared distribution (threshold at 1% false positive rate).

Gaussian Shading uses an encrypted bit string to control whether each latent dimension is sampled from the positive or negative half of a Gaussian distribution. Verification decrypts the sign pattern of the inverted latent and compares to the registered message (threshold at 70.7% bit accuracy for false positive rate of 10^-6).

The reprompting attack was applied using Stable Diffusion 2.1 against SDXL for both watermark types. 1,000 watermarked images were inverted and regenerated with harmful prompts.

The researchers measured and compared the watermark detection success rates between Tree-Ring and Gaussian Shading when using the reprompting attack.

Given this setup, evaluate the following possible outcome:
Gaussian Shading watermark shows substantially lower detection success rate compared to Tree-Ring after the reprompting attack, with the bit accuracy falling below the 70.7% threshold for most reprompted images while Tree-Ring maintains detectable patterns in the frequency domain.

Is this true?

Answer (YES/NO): NO